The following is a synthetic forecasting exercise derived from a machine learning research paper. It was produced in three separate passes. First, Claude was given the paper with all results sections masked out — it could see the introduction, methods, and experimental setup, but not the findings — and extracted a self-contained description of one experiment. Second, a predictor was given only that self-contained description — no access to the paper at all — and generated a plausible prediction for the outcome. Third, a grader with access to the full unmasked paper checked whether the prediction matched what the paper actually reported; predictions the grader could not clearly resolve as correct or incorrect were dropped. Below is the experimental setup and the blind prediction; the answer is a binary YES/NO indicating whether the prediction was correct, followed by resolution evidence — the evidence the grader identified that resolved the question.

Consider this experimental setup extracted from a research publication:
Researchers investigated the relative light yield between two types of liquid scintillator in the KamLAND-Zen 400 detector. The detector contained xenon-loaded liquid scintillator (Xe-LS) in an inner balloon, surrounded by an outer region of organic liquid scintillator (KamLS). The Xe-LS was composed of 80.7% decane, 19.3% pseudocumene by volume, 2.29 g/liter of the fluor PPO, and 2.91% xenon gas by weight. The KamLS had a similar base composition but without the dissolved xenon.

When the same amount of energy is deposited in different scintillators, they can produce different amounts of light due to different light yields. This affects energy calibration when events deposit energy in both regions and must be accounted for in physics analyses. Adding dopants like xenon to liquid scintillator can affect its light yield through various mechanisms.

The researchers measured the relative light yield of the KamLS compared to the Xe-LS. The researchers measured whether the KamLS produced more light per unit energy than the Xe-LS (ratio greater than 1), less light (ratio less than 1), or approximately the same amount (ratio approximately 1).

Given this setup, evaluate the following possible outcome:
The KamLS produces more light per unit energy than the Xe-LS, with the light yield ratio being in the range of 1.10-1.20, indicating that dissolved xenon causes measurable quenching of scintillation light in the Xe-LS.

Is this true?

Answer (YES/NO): NO